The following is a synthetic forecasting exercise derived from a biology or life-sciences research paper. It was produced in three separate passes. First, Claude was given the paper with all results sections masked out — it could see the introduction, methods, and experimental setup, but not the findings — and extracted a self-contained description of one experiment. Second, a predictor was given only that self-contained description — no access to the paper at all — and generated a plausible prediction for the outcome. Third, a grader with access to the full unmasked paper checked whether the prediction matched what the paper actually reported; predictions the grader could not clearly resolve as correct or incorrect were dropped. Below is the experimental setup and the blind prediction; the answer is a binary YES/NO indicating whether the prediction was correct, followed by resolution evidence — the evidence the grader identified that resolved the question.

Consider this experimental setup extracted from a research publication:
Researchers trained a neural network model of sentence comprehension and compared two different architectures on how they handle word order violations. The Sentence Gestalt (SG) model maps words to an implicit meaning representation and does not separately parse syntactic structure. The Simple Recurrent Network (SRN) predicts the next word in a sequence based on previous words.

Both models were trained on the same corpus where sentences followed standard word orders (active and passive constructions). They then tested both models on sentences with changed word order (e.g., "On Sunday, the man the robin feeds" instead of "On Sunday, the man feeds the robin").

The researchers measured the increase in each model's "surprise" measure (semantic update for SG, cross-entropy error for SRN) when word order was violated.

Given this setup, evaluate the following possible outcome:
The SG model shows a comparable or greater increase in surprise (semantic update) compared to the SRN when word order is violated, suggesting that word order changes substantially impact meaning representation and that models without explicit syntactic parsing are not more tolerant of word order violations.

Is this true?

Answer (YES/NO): NO